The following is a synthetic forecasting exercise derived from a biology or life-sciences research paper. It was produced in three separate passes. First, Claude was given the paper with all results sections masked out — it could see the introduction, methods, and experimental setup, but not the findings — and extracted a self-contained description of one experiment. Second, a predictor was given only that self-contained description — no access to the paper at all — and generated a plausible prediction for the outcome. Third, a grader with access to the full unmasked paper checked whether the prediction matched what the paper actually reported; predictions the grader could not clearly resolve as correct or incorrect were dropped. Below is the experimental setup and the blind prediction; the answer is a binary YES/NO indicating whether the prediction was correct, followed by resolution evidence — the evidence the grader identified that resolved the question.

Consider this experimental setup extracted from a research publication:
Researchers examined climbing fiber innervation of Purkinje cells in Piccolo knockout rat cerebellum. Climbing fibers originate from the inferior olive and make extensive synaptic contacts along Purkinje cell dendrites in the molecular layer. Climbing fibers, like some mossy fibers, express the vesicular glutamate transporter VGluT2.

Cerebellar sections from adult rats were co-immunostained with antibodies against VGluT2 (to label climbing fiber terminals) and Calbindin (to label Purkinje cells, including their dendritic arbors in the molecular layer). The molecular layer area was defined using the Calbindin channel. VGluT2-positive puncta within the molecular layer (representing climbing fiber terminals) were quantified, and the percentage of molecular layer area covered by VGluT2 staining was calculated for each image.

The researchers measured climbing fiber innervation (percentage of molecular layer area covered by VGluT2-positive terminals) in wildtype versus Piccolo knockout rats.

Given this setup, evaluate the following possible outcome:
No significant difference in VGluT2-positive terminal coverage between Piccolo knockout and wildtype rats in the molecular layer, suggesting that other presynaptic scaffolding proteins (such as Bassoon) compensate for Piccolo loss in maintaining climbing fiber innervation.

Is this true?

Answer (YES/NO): NO